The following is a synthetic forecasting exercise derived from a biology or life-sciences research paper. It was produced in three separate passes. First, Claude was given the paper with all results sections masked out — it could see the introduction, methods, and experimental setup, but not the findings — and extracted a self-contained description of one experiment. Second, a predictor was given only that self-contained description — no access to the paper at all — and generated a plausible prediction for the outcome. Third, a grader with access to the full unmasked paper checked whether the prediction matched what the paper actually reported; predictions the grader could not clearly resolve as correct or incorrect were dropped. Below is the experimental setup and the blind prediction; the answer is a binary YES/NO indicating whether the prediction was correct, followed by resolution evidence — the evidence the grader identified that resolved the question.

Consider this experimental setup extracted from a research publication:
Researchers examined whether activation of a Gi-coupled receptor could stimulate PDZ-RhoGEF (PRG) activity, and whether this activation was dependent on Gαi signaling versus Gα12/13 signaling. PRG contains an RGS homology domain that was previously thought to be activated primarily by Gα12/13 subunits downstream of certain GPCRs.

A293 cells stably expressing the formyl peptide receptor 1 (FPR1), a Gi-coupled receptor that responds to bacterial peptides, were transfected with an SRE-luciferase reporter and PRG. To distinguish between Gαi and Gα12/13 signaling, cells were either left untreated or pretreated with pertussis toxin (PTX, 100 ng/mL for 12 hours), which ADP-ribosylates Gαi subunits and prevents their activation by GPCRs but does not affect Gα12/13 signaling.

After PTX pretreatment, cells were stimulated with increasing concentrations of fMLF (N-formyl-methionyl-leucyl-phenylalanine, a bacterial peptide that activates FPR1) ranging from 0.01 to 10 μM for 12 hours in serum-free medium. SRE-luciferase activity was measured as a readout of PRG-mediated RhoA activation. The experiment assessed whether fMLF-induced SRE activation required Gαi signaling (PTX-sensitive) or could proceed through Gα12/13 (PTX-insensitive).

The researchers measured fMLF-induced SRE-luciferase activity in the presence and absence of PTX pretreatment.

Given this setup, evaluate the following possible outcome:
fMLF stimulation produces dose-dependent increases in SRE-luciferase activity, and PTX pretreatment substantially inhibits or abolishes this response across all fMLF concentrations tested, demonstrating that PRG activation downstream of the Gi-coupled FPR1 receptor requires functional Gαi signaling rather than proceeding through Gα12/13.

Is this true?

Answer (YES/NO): YES